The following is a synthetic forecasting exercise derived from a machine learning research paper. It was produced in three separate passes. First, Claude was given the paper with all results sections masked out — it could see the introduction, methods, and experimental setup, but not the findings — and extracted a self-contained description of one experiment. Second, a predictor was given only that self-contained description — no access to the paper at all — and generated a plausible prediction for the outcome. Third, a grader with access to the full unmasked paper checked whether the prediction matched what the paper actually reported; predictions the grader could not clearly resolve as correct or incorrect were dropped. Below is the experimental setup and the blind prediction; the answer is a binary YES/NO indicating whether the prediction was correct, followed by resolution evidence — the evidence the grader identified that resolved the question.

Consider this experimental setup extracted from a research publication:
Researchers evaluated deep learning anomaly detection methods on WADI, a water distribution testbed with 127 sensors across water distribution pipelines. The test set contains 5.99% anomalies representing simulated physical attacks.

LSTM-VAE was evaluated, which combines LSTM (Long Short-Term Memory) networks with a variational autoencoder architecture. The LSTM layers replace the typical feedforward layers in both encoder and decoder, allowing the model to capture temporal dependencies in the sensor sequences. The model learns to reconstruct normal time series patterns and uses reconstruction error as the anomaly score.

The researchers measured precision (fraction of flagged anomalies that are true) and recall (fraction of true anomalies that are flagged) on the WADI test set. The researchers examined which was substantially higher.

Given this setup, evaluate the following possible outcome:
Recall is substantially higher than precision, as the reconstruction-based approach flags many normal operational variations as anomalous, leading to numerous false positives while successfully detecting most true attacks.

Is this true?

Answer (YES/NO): NO